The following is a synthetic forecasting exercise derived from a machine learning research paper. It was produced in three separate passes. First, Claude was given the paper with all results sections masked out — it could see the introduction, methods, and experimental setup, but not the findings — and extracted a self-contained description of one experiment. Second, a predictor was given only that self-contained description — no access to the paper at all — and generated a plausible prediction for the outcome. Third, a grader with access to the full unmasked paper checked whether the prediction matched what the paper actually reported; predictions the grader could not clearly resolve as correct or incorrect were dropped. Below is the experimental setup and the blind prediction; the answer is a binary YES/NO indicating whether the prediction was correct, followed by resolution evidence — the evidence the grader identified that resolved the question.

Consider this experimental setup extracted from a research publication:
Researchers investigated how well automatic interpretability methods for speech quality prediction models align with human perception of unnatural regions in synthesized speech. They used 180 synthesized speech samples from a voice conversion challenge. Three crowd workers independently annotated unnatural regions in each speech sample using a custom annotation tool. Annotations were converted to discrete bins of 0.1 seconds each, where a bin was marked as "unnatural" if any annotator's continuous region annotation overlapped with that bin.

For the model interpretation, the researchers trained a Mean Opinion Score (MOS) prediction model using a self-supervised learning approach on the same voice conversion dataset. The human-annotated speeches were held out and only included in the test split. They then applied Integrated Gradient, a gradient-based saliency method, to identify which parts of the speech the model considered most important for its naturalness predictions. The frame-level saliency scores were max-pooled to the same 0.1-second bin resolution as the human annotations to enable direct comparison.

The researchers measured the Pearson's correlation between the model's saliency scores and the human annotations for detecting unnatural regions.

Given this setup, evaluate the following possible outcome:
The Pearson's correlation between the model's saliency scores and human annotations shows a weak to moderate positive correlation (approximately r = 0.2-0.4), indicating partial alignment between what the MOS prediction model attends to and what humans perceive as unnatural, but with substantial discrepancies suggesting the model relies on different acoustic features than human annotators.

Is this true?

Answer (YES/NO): NO